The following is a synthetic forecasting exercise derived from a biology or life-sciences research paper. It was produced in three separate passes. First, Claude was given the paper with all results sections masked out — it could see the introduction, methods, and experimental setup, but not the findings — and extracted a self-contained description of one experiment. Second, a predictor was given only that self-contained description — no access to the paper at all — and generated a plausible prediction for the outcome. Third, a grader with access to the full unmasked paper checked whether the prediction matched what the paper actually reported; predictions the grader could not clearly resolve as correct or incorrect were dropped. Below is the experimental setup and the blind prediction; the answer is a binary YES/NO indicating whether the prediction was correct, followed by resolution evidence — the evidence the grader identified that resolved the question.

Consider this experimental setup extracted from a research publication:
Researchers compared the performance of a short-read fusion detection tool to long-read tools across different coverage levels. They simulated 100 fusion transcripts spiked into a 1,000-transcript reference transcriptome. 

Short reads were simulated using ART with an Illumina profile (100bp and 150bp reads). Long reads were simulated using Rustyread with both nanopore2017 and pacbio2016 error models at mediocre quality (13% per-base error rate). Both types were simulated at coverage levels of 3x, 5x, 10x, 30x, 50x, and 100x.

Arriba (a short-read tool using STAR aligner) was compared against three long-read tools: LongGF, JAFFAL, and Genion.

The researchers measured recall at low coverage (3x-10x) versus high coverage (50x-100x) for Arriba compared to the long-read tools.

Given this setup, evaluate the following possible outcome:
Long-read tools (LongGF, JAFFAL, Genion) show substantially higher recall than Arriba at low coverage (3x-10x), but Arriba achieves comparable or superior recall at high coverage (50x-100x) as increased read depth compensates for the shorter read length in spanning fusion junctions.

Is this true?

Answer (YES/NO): NO